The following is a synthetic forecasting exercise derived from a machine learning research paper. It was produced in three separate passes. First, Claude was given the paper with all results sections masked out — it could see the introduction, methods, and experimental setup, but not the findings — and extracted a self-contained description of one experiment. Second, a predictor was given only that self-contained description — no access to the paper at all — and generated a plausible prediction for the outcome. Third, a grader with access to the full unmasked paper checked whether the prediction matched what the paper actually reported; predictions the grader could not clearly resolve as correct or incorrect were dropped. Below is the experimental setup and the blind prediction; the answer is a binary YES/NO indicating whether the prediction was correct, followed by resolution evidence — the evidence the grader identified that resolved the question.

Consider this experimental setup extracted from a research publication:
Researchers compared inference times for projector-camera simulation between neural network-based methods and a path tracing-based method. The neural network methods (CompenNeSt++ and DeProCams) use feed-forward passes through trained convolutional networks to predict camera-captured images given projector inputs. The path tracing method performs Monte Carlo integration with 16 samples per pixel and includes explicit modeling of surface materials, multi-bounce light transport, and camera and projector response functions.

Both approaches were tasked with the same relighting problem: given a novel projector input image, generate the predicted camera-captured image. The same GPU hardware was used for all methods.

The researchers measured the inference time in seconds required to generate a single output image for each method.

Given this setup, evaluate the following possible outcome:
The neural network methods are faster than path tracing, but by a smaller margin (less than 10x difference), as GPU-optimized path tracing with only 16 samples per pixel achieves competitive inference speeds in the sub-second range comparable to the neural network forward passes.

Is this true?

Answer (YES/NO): NO